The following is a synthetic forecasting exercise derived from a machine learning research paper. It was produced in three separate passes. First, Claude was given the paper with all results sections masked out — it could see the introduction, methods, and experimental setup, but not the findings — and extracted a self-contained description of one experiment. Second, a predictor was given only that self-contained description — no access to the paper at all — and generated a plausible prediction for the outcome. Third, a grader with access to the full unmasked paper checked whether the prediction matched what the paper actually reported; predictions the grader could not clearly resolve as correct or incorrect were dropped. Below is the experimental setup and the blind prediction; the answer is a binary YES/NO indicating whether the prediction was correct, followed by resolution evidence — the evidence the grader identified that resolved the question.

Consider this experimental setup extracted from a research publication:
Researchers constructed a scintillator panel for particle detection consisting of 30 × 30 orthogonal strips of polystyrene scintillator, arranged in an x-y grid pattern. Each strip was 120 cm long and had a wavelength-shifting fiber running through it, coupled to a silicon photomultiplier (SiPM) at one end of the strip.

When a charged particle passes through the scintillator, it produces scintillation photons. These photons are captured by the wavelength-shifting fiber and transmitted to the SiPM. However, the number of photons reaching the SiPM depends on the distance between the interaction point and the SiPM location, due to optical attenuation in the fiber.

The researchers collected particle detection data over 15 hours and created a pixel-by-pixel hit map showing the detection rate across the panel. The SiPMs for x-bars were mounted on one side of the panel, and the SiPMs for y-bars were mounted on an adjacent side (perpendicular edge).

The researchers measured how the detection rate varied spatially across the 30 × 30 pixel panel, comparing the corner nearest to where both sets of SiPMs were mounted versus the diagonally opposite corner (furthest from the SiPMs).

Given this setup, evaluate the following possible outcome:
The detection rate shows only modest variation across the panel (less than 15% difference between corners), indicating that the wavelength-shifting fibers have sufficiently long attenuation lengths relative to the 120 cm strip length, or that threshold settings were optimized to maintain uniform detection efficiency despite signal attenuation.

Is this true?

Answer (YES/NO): NO